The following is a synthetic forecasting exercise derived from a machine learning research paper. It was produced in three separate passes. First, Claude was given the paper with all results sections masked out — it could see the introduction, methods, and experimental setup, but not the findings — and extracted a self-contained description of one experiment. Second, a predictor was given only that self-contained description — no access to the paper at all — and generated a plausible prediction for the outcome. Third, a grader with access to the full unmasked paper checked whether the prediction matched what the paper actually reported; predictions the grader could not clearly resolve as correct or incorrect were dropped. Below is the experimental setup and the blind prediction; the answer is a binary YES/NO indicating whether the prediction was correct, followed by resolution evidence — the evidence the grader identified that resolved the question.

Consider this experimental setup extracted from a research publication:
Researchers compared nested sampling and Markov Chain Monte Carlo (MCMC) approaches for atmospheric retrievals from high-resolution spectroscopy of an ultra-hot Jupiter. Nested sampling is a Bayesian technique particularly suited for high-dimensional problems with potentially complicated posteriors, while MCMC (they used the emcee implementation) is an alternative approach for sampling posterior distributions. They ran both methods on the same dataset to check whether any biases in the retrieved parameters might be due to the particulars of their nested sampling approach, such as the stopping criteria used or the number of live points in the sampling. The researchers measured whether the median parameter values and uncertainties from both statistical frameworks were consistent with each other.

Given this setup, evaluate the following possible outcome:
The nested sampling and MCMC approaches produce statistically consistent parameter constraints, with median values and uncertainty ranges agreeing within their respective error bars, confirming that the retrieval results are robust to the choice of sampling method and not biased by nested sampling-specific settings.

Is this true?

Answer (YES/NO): YES